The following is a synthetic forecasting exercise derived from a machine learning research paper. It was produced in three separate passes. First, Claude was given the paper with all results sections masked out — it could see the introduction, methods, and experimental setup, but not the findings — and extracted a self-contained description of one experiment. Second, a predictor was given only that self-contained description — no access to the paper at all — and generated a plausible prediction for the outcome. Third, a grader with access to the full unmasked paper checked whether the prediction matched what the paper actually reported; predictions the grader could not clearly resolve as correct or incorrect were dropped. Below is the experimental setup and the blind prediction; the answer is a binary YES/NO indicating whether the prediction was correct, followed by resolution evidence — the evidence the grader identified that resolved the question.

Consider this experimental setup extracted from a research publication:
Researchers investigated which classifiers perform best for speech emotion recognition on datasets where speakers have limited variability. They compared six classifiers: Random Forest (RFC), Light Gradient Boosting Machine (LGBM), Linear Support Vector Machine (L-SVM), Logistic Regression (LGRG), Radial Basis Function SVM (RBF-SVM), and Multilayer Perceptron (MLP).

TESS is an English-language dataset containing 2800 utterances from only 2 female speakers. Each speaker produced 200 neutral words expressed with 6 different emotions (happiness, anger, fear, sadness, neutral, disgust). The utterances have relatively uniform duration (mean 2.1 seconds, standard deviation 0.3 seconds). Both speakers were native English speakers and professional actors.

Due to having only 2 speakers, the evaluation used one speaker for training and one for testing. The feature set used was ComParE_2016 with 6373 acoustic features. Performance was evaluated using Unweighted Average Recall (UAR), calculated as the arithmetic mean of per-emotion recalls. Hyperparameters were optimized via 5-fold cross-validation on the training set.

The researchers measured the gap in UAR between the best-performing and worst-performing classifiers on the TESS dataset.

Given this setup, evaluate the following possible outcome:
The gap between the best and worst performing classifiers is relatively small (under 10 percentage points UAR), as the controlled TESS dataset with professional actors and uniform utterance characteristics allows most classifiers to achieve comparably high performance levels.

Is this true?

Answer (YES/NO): NO